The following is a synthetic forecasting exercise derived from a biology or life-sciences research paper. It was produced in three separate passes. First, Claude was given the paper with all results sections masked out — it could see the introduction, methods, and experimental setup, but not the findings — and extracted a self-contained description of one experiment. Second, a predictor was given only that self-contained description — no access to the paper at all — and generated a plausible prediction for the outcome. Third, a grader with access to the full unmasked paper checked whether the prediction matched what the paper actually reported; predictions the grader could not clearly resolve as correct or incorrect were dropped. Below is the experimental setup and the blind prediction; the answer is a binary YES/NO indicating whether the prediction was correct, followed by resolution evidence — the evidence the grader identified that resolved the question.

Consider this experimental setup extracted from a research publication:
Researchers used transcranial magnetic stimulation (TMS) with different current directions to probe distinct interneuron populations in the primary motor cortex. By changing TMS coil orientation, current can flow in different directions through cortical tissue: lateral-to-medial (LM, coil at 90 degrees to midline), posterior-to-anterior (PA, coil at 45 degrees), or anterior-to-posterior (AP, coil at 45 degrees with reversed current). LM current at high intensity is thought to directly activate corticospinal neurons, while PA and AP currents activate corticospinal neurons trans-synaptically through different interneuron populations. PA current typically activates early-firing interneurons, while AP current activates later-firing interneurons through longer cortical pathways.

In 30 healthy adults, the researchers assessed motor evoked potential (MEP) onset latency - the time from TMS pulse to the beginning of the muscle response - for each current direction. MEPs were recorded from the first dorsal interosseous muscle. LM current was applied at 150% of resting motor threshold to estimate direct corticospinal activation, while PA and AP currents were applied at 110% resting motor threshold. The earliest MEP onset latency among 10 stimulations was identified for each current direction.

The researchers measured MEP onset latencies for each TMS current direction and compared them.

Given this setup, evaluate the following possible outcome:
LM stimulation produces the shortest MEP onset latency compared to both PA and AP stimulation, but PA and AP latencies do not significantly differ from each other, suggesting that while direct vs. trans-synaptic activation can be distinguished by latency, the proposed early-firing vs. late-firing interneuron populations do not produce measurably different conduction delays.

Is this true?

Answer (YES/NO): NO